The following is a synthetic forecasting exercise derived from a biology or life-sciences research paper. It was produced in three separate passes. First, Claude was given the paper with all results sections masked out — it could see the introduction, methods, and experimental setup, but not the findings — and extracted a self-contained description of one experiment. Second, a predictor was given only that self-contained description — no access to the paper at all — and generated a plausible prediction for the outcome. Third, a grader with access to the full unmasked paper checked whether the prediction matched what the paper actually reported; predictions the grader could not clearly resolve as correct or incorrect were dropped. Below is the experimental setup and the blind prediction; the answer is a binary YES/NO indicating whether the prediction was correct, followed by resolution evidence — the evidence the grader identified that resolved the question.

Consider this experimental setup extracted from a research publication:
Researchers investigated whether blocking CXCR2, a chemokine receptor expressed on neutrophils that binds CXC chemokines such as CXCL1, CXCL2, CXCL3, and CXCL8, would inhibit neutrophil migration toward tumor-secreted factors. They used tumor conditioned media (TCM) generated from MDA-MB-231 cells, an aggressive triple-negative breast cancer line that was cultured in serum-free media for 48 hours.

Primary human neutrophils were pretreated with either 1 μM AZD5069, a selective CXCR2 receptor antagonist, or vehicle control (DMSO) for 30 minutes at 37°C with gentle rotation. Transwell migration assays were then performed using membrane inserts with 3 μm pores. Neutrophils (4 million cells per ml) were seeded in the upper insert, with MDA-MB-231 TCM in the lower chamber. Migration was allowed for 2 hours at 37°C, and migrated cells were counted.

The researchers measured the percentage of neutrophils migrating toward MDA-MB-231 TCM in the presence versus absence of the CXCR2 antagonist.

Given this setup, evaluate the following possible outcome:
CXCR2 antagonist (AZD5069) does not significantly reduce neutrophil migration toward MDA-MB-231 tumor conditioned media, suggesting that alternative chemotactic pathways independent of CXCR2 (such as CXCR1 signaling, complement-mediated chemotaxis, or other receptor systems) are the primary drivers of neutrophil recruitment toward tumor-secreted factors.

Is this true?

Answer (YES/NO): YES